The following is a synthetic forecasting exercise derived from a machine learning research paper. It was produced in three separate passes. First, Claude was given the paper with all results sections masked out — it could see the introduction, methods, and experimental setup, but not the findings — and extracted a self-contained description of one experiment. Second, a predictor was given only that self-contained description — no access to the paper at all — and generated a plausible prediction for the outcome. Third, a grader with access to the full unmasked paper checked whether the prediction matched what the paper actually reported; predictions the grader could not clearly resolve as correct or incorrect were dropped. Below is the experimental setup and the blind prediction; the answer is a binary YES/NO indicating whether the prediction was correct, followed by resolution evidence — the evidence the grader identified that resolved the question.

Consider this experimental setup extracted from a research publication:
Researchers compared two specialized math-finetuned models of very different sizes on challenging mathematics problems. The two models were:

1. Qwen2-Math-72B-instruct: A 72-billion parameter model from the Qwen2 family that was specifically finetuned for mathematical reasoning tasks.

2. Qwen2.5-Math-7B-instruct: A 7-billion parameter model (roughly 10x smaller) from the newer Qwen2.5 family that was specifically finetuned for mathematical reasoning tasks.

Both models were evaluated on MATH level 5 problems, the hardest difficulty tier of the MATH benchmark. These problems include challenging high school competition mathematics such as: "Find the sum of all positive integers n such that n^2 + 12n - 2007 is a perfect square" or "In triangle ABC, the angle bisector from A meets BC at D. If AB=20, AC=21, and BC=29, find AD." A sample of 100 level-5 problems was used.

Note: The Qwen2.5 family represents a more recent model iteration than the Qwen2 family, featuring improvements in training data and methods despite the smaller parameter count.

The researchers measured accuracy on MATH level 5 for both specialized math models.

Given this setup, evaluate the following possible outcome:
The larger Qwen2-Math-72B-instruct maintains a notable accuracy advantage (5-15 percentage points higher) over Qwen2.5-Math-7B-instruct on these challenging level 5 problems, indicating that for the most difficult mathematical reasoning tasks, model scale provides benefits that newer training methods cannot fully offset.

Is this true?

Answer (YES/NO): NO